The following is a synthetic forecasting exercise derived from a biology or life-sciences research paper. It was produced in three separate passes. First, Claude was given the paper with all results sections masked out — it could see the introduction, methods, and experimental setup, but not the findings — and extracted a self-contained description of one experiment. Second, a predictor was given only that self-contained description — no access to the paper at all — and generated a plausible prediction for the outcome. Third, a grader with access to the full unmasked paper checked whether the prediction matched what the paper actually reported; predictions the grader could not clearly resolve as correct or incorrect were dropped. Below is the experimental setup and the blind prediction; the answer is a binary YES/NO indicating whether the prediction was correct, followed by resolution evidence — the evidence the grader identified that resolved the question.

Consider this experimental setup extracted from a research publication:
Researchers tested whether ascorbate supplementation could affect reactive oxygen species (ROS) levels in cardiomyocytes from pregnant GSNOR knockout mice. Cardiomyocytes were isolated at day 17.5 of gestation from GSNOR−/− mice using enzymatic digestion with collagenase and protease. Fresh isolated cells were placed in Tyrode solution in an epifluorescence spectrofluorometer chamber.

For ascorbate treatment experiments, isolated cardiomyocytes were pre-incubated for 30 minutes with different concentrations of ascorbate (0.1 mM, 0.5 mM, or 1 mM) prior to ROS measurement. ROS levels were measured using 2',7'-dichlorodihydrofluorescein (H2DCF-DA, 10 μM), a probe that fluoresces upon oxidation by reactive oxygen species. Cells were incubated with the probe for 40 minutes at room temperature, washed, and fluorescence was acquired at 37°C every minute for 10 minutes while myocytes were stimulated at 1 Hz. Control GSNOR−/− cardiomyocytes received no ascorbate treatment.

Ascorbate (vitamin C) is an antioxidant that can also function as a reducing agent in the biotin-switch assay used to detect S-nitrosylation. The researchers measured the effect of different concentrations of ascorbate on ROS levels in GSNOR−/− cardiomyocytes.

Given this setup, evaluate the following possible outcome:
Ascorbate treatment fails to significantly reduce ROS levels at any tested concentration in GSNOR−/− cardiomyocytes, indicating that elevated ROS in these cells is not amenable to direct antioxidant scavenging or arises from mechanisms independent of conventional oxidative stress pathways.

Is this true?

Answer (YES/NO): NO